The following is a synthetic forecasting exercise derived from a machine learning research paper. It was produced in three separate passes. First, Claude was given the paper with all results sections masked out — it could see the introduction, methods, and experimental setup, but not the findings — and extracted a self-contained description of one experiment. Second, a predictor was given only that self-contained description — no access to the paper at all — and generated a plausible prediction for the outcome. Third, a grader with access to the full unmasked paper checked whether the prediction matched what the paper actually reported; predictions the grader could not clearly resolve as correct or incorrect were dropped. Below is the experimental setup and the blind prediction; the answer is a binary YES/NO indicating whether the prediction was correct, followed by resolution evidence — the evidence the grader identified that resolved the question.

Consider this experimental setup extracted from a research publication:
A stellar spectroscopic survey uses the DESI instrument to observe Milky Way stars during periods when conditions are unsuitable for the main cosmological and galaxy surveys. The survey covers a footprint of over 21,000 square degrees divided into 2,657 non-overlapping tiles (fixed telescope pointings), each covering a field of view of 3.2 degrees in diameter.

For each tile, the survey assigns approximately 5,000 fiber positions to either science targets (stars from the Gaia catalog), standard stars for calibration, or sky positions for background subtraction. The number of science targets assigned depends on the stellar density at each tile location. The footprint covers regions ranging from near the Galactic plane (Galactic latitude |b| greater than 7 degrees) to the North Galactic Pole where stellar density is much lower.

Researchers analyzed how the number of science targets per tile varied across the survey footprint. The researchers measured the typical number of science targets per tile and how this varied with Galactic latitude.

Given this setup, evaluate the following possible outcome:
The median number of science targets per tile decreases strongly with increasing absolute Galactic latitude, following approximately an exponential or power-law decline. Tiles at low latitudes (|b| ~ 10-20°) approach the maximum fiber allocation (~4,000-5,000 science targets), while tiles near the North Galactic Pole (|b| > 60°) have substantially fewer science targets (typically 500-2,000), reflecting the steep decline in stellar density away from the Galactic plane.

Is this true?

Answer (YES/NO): NO